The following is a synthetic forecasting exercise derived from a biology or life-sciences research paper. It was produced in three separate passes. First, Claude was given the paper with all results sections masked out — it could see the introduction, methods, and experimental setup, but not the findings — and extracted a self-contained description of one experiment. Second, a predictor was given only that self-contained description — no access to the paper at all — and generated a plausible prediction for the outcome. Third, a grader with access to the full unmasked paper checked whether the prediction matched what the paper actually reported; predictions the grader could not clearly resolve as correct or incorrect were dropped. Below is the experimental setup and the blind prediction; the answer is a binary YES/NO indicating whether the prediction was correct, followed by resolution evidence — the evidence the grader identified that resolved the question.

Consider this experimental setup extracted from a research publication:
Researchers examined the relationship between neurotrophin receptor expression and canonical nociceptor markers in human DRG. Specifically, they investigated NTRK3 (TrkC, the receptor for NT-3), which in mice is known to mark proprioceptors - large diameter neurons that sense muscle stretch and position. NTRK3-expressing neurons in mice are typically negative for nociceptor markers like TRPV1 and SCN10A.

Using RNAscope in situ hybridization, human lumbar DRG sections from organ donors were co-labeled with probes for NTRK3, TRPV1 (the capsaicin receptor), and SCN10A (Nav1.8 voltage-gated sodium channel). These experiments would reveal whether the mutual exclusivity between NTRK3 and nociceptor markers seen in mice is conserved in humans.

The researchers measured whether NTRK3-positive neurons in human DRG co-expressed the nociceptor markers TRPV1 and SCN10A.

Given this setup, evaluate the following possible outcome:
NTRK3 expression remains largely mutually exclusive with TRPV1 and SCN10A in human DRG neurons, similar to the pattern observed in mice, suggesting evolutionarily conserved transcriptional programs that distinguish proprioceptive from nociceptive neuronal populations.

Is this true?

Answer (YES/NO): NO